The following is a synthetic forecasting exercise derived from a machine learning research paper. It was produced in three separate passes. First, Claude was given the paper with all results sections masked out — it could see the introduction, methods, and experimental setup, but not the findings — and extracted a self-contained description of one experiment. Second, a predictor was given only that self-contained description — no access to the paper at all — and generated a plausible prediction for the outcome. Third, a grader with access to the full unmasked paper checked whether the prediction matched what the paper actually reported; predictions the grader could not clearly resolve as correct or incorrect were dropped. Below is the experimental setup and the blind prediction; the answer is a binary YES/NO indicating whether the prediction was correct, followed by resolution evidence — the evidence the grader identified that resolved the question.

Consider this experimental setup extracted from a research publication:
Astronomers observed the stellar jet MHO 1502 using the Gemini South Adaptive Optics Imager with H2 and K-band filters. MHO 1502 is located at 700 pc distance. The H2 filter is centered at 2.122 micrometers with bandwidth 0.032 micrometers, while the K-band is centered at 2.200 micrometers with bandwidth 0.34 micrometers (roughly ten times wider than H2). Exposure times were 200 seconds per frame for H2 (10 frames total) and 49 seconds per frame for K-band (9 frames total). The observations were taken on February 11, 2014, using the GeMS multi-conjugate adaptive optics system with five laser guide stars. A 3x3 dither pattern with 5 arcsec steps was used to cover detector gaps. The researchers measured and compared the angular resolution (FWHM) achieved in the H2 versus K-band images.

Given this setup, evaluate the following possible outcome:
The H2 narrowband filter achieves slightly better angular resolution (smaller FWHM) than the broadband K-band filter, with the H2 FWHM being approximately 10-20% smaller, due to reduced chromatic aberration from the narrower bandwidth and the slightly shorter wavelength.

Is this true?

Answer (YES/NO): NO